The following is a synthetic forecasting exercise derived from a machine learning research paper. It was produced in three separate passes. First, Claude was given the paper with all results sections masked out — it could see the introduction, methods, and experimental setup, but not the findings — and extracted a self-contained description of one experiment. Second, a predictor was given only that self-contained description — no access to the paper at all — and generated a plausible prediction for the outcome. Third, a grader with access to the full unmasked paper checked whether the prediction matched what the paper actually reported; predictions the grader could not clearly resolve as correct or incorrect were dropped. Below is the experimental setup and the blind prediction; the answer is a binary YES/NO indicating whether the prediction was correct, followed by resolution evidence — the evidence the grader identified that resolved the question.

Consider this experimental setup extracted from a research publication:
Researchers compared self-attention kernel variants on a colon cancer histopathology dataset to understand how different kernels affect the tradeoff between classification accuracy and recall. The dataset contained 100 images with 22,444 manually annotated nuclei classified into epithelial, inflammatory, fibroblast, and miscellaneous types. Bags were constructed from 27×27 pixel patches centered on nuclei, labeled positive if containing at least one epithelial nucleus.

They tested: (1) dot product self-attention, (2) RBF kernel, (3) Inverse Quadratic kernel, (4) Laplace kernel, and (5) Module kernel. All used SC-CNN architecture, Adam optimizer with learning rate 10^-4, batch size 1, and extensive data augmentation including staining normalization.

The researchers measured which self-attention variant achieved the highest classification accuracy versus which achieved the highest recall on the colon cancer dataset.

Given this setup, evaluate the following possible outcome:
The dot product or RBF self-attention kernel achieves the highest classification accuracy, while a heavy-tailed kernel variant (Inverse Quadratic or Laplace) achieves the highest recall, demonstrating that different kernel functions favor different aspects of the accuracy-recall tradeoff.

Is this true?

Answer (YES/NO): NO